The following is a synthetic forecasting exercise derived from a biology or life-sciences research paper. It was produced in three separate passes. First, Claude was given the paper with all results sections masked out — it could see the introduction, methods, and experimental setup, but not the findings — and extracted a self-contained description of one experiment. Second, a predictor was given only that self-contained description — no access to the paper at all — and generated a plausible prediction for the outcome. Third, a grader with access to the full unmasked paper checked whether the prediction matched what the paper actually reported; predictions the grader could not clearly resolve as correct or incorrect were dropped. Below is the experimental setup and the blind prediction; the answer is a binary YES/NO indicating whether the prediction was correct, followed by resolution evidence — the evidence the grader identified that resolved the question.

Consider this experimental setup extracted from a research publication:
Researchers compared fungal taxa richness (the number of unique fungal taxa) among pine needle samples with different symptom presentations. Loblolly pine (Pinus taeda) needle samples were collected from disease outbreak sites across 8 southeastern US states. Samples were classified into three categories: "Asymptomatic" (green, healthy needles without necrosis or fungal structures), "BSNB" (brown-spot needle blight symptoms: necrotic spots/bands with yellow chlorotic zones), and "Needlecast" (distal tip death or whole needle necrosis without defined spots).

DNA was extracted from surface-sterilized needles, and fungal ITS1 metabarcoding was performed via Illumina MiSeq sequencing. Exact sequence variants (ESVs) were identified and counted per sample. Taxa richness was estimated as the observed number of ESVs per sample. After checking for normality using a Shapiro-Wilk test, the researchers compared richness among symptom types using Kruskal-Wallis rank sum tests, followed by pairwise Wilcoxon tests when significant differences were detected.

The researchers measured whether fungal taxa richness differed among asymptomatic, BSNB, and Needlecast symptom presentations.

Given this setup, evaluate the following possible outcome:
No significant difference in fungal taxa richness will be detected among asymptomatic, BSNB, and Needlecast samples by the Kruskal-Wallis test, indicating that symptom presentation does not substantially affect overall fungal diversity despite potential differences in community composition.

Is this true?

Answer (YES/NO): NO